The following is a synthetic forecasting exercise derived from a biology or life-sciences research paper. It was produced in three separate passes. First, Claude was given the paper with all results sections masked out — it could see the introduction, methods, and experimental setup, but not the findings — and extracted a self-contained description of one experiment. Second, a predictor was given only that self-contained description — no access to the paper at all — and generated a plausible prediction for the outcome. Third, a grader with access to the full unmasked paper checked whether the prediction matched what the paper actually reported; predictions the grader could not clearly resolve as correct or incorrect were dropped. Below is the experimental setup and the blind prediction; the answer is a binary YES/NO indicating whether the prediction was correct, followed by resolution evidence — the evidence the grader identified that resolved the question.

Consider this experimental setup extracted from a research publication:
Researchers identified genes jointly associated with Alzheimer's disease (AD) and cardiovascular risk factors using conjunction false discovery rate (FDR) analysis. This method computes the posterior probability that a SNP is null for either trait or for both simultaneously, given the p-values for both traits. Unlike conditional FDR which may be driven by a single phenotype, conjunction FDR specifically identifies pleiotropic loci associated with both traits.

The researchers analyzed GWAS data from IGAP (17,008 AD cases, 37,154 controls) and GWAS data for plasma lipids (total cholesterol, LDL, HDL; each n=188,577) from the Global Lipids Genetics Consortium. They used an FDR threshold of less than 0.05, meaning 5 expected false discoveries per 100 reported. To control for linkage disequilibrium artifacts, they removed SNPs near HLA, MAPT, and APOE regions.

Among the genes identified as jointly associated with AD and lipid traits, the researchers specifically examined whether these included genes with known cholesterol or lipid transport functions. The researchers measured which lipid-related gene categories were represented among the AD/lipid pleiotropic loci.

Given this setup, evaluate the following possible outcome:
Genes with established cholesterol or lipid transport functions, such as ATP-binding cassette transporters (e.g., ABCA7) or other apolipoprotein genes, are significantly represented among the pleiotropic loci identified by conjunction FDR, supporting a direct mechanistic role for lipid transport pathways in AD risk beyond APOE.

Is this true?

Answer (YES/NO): YES